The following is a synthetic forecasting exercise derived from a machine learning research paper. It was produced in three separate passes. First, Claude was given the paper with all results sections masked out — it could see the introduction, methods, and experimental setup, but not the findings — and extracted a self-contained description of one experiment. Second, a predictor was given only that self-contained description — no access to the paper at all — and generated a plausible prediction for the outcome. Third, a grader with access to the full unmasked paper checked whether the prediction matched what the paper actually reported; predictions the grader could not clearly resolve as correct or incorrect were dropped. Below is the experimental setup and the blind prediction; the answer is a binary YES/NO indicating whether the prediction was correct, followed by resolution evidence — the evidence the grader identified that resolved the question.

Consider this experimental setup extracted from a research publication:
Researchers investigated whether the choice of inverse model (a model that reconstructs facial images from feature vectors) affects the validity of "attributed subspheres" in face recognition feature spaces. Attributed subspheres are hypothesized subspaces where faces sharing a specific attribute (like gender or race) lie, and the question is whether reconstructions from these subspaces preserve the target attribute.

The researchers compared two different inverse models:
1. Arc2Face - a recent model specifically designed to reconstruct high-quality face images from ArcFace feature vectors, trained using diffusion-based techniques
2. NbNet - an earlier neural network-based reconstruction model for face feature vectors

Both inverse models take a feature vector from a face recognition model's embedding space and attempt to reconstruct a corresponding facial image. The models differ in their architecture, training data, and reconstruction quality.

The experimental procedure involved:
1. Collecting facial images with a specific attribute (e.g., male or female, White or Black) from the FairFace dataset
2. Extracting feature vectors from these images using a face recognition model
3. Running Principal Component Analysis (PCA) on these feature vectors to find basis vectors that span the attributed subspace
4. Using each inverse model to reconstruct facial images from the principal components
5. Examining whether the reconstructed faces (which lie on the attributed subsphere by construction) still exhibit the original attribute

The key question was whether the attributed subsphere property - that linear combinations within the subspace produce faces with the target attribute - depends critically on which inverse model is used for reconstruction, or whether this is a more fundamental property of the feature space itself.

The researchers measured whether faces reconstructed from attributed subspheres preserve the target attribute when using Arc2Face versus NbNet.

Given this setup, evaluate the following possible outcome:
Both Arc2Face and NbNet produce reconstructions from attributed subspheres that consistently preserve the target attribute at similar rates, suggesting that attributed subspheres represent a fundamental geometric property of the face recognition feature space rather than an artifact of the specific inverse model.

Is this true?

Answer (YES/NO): YES